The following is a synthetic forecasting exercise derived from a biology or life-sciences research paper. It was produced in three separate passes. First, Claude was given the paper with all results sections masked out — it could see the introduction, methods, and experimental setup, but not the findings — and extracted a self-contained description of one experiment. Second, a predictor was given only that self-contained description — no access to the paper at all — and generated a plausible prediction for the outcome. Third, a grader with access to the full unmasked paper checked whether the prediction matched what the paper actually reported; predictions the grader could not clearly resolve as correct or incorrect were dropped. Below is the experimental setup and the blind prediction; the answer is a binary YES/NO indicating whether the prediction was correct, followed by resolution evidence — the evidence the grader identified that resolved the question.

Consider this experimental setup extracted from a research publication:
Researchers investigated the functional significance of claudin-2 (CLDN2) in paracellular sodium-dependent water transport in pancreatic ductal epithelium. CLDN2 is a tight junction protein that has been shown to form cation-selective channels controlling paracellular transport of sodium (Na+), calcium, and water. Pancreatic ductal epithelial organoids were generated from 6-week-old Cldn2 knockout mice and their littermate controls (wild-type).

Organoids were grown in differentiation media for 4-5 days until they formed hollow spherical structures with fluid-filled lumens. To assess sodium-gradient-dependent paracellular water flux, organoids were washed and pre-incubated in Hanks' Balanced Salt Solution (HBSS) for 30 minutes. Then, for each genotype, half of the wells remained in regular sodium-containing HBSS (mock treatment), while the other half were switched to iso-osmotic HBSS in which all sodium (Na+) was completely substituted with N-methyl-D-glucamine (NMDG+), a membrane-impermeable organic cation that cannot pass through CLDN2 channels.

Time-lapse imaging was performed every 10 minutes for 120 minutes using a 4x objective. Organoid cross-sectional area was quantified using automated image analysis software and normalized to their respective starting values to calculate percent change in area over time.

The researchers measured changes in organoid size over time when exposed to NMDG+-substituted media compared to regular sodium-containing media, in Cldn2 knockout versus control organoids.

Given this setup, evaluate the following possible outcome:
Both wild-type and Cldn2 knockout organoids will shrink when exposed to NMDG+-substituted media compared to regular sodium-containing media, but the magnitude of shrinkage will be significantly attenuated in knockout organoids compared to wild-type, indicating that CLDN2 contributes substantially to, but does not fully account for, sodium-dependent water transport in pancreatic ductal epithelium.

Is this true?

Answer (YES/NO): NO